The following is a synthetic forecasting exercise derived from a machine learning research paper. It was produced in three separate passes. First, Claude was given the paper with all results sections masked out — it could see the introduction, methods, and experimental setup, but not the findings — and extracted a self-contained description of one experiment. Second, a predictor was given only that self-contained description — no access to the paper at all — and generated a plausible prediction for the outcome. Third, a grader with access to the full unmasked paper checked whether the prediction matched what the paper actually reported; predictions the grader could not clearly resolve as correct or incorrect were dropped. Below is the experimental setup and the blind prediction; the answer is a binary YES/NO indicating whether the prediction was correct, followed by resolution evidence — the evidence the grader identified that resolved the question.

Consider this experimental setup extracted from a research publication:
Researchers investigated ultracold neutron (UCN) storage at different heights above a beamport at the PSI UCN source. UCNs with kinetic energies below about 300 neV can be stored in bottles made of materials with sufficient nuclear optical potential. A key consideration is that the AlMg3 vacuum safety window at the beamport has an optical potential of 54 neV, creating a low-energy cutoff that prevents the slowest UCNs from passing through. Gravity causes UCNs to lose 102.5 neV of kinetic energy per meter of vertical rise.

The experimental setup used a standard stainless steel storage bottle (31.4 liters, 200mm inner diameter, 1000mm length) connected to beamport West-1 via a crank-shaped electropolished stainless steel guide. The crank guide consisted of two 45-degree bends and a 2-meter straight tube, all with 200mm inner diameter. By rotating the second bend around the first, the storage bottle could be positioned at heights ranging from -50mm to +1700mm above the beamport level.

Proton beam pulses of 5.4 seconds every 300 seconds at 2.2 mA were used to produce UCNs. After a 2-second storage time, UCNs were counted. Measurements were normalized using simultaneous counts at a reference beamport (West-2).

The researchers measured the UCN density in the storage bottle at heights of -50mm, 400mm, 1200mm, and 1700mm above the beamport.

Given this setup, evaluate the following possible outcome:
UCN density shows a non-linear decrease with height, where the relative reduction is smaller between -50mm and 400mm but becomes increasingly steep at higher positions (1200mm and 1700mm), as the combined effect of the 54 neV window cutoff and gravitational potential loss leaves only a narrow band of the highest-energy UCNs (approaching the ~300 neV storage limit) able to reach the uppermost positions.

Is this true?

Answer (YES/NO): NO